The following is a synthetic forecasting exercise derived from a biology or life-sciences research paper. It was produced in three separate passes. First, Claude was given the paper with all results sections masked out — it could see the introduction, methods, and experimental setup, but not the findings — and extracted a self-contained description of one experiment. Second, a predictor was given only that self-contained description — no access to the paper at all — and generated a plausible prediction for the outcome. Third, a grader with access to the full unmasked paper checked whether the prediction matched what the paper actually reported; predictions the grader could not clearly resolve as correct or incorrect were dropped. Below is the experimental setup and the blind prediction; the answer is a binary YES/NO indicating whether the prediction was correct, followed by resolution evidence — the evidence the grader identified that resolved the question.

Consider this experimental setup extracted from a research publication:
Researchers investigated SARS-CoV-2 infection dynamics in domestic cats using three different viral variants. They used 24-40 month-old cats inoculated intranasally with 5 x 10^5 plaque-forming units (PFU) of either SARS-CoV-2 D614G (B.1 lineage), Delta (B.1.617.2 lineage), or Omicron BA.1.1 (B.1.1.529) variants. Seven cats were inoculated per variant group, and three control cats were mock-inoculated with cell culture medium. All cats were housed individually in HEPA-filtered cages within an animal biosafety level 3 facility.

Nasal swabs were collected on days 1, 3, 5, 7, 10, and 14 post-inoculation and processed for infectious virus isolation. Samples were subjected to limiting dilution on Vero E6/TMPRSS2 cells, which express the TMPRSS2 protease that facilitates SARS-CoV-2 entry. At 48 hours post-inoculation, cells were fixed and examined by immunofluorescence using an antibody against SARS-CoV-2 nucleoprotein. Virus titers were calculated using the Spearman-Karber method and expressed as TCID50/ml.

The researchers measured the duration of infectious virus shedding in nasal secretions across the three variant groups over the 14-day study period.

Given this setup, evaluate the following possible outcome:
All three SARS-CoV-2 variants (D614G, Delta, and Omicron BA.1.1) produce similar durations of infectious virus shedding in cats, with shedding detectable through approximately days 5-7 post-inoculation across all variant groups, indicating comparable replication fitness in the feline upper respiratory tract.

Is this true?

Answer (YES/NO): NO